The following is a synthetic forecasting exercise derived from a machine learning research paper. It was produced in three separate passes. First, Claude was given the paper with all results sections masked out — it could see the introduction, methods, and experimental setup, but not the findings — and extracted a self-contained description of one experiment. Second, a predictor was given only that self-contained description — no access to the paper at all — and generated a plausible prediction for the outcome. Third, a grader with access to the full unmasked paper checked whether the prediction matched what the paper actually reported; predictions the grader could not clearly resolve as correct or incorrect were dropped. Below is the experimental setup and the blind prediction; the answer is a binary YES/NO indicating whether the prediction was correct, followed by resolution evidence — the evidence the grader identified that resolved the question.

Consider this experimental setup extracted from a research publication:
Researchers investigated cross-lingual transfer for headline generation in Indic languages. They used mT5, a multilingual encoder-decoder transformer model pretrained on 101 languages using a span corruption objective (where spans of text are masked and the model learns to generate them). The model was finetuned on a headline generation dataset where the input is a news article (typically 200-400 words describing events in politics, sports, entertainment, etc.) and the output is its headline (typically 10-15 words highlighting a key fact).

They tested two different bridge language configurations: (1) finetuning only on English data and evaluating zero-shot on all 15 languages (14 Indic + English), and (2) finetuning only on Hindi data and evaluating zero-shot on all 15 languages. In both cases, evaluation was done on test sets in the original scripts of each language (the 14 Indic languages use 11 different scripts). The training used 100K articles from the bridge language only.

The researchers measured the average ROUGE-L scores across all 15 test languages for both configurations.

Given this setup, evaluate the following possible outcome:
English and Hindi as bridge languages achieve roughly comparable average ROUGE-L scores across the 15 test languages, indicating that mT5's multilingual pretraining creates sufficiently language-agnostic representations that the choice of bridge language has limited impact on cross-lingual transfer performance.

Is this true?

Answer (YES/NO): NO